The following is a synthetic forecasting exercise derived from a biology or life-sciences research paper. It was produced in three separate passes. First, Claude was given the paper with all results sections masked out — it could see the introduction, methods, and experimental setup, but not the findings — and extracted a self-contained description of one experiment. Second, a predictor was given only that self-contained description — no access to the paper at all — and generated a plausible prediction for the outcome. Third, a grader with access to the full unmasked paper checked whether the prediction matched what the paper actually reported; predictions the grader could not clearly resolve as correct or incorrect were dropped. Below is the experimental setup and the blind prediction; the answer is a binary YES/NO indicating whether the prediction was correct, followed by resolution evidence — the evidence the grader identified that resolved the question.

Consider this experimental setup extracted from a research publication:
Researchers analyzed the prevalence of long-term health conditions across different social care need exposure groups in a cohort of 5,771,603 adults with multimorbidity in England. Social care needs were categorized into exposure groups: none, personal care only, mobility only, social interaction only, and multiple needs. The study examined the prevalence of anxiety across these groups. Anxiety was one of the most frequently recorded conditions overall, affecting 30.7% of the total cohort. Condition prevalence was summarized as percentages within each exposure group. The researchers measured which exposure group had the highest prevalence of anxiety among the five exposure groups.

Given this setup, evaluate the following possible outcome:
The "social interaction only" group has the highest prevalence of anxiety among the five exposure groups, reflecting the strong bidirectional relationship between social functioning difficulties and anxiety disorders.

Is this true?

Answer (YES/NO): NO